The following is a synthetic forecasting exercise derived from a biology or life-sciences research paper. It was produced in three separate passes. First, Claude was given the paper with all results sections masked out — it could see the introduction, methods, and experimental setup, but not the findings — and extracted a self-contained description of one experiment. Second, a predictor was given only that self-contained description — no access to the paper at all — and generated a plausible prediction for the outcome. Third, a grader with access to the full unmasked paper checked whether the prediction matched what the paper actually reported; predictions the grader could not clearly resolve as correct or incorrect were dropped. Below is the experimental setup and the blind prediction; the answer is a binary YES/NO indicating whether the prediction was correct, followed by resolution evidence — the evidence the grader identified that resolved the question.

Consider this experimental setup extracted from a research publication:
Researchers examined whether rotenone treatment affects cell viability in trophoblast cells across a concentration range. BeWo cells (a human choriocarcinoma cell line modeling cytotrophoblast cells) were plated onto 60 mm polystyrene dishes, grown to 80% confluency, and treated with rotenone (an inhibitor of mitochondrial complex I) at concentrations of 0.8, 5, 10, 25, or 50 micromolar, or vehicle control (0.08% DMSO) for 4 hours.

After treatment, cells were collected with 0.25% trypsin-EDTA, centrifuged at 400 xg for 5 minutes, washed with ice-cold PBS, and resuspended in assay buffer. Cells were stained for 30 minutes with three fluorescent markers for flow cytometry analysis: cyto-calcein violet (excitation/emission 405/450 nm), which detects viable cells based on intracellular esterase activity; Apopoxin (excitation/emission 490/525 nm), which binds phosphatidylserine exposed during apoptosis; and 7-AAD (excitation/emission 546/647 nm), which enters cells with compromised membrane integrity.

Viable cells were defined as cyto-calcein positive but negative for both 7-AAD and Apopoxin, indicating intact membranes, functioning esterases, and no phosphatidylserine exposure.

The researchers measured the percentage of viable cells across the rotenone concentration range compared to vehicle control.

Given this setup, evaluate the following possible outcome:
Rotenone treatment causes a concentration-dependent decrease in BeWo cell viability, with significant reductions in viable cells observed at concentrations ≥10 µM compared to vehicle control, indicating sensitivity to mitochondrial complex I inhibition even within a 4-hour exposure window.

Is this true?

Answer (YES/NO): NO